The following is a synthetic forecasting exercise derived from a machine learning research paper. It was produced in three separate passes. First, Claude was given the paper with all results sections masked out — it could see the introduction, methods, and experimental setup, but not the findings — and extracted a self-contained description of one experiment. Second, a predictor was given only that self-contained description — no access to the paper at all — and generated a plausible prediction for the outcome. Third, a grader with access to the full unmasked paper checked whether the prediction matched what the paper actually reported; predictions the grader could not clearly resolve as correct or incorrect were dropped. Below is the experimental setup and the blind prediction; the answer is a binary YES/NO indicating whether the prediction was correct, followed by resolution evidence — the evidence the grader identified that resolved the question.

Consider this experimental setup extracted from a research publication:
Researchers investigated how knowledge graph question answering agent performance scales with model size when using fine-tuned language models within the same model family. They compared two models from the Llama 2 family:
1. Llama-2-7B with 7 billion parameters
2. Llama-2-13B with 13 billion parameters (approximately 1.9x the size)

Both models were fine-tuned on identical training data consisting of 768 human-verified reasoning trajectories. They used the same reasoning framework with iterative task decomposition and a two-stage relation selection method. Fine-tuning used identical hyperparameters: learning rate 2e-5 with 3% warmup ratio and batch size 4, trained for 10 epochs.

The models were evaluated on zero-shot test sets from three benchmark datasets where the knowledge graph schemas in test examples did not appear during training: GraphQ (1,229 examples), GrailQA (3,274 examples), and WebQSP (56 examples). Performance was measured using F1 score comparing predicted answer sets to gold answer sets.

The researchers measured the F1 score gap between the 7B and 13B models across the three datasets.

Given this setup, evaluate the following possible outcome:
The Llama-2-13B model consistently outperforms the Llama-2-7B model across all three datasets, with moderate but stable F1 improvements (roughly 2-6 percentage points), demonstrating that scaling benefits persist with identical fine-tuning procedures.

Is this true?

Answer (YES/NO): NO